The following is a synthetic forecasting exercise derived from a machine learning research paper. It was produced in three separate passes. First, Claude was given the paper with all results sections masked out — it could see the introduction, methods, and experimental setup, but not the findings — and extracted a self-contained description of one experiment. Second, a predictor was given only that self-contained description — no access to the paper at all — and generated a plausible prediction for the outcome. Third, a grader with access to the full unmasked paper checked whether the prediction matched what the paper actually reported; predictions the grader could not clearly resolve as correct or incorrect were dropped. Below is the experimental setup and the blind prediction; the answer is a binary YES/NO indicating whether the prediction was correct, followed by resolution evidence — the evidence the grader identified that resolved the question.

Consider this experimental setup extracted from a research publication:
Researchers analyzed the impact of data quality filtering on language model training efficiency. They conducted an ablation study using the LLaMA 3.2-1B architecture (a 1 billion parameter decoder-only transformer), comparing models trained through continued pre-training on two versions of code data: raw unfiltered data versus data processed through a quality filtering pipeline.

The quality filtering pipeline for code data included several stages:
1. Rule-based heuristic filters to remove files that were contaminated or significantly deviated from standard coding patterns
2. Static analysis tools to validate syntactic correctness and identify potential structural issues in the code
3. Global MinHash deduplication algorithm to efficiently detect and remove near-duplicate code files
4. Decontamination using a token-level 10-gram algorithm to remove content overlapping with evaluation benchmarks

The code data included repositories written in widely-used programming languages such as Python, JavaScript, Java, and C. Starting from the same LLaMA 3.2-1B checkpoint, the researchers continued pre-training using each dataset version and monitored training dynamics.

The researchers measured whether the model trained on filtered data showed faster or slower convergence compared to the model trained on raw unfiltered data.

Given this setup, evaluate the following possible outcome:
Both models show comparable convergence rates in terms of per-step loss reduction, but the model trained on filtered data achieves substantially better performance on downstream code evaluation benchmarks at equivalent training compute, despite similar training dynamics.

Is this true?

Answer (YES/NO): NO